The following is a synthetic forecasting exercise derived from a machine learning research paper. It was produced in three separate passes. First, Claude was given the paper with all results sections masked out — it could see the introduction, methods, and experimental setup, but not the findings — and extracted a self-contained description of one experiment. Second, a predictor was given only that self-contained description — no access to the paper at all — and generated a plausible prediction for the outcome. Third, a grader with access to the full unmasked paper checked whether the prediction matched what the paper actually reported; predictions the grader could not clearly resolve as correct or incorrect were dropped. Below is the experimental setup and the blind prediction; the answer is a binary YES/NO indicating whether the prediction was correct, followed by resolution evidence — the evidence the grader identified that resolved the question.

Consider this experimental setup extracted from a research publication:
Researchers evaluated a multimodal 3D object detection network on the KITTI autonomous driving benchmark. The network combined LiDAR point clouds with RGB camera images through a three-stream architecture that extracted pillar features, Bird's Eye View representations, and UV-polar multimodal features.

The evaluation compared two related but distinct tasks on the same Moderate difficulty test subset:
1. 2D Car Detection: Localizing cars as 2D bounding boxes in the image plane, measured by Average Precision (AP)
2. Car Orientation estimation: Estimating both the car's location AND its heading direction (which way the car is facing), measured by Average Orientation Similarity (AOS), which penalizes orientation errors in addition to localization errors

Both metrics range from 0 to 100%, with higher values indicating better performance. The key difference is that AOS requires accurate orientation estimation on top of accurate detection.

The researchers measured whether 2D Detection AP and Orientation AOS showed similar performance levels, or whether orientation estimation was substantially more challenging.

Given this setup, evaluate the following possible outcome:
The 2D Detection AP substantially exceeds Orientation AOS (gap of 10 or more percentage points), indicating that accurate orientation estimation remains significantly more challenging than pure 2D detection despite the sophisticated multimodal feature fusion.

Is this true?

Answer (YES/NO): NO